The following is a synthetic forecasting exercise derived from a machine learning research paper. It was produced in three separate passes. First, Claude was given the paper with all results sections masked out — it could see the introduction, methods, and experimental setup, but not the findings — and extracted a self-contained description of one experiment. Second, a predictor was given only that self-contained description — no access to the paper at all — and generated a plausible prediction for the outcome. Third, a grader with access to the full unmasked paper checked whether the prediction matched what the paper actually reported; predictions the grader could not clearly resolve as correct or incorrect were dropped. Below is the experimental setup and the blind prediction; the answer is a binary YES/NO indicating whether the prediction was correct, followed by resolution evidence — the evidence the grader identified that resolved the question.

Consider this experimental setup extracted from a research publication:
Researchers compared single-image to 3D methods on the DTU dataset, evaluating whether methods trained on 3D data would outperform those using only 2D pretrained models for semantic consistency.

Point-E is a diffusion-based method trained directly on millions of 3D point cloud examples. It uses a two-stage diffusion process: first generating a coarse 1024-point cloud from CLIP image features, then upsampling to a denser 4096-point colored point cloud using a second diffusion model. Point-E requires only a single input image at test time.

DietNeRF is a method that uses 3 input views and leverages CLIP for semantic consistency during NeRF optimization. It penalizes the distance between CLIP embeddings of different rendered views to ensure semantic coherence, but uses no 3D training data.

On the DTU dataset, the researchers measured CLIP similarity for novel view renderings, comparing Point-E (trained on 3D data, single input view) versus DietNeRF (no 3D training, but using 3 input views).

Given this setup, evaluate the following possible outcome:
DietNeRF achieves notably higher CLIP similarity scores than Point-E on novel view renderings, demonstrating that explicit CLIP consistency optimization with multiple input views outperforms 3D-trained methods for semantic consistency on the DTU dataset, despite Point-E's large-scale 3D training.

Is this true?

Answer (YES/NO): NO